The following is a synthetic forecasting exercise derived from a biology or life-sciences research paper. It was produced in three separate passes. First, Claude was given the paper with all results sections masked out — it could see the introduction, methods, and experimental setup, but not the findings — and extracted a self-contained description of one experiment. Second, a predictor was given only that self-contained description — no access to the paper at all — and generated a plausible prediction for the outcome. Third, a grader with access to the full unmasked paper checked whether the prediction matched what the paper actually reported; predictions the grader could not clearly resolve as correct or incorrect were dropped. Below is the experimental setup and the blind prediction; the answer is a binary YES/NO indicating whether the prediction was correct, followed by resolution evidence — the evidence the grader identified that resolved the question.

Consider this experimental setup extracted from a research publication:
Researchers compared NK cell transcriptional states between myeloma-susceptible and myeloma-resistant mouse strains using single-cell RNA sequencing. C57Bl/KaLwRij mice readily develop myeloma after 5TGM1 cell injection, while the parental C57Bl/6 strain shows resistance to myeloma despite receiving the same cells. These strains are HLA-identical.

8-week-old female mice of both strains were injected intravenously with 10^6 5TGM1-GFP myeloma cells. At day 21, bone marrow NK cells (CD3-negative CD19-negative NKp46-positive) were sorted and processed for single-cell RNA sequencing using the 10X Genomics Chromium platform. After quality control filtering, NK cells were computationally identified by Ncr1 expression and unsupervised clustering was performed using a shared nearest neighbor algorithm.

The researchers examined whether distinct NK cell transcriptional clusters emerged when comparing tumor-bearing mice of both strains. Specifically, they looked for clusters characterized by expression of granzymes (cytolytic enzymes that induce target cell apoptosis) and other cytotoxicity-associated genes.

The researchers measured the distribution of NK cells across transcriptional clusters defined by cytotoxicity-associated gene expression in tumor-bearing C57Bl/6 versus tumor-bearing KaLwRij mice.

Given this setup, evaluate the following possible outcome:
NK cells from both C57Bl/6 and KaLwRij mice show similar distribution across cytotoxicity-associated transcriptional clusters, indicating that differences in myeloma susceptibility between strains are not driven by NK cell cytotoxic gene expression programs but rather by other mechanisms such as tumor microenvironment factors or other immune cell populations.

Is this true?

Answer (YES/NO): NO